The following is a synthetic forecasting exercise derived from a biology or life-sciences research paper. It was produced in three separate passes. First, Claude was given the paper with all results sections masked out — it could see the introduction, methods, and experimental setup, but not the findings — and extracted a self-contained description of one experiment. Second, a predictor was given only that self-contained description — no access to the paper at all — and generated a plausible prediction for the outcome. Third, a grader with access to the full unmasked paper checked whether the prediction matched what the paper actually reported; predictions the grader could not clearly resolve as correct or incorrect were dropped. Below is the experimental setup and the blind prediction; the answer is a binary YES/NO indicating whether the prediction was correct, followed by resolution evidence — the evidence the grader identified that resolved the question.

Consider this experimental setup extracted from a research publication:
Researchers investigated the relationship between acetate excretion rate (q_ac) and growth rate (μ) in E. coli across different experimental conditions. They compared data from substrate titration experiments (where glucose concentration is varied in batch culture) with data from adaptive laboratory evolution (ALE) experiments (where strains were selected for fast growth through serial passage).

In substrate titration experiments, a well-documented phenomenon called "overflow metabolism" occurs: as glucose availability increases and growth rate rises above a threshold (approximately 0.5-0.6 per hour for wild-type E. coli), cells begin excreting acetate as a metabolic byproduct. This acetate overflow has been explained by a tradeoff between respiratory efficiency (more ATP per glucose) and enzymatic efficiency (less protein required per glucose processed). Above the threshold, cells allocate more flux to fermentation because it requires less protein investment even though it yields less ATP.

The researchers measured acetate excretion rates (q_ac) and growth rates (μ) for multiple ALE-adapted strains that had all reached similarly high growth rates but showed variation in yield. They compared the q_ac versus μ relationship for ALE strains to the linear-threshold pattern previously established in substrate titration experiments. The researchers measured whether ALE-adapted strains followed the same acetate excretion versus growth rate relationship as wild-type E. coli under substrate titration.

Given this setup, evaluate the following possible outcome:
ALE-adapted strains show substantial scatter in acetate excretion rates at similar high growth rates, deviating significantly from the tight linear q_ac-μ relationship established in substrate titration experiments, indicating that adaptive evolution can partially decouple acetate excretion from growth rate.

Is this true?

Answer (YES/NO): YES